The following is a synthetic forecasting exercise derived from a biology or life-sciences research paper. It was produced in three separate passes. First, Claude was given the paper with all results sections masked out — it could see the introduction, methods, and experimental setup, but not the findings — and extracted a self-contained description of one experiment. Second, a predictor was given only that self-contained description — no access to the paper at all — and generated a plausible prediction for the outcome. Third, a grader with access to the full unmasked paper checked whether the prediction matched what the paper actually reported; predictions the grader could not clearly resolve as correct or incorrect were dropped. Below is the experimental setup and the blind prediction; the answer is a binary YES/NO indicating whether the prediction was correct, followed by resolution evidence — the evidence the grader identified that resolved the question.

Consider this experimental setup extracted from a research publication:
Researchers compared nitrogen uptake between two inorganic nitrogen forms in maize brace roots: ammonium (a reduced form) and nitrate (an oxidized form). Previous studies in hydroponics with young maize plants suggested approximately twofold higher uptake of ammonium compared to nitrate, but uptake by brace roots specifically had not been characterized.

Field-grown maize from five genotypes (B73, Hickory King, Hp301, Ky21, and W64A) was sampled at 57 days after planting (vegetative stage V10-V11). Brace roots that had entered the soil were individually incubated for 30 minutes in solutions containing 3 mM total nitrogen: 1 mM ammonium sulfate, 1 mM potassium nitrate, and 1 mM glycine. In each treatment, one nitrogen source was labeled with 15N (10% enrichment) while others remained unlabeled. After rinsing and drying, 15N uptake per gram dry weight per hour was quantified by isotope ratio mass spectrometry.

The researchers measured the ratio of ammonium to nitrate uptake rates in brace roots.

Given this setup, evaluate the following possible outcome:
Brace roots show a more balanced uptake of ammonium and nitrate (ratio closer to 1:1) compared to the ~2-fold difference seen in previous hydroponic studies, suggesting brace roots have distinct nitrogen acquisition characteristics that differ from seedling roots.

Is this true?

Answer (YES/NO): YES